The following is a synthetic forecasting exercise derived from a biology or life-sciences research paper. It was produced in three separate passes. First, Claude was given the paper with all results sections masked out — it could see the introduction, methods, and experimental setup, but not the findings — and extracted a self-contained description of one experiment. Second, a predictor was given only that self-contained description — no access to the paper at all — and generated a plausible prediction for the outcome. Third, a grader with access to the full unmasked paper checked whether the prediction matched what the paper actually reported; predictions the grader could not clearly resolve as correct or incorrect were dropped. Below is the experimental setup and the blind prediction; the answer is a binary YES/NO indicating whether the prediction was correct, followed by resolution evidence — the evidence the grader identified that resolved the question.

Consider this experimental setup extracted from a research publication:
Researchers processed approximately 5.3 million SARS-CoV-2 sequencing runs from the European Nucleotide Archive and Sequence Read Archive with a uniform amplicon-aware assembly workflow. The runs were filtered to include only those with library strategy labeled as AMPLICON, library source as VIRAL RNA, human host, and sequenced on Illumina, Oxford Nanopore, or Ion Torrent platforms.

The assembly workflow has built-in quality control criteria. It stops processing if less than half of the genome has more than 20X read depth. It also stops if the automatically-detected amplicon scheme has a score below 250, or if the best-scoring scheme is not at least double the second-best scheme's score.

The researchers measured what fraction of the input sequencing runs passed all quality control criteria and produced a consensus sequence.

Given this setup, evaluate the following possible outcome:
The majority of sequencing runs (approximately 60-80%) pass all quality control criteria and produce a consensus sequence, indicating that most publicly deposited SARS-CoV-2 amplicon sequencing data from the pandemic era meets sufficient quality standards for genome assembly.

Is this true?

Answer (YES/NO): NO